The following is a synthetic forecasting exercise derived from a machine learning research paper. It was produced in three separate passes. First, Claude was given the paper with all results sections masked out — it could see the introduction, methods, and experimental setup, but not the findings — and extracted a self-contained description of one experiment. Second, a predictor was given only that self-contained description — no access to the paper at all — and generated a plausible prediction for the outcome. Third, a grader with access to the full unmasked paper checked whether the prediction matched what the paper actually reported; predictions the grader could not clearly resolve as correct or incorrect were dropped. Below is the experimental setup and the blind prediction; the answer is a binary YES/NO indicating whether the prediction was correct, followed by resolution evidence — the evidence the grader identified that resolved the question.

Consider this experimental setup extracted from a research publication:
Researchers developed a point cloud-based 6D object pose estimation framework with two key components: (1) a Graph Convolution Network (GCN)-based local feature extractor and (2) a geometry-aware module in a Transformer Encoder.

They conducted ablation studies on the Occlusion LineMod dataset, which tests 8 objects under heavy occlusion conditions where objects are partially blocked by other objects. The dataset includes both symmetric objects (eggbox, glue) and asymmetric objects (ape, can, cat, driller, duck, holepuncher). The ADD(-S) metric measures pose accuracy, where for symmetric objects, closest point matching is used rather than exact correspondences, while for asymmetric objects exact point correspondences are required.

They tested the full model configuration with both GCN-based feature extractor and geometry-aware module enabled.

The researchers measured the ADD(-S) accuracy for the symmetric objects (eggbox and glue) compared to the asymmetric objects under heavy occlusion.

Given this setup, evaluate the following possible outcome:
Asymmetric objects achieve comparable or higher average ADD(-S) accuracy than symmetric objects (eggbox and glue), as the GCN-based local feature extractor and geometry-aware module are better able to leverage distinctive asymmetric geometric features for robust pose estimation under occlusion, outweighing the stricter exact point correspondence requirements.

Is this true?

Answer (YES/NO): NO